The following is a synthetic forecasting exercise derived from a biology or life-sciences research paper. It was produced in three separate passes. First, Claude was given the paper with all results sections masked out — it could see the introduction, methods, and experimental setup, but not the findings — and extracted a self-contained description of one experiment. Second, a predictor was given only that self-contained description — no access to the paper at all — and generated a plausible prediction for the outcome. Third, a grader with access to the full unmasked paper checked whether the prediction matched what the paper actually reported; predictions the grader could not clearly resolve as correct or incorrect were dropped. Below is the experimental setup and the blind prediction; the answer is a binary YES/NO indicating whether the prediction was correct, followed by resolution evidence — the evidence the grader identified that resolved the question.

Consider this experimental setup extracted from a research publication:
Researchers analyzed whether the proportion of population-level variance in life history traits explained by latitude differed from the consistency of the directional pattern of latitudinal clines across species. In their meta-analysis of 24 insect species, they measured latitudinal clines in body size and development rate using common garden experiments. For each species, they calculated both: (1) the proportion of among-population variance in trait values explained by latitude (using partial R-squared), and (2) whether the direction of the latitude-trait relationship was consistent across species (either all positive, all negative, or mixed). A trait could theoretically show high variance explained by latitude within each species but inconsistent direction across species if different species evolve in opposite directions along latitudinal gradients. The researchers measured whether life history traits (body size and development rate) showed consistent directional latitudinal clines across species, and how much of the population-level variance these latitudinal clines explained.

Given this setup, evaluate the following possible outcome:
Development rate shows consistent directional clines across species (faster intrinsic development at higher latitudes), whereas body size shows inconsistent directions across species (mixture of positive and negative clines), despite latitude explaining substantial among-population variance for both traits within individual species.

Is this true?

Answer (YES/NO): NO